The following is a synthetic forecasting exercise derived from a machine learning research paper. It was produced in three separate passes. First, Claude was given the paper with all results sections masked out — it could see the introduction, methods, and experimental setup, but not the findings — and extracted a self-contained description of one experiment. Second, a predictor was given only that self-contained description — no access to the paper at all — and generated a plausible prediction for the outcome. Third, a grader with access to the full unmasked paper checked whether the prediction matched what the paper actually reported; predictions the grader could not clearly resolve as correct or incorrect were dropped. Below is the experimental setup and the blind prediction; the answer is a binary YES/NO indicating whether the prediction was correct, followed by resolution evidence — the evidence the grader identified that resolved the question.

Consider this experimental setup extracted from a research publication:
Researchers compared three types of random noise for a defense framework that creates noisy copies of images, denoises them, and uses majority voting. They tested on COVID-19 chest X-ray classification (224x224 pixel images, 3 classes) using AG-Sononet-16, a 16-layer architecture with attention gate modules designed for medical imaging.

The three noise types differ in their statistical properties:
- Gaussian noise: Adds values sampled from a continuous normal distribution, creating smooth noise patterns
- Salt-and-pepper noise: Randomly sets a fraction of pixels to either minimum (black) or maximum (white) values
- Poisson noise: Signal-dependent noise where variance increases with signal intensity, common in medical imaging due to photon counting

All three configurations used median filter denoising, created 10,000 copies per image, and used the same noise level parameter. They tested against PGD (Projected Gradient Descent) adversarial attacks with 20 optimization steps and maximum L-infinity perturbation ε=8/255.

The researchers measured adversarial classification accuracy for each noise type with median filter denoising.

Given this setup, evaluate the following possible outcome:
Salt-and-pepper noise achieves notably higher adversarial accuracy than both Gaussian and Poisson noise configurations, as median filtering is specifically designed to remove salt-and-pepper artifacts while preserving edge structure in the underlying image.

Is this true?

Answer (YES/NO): NO